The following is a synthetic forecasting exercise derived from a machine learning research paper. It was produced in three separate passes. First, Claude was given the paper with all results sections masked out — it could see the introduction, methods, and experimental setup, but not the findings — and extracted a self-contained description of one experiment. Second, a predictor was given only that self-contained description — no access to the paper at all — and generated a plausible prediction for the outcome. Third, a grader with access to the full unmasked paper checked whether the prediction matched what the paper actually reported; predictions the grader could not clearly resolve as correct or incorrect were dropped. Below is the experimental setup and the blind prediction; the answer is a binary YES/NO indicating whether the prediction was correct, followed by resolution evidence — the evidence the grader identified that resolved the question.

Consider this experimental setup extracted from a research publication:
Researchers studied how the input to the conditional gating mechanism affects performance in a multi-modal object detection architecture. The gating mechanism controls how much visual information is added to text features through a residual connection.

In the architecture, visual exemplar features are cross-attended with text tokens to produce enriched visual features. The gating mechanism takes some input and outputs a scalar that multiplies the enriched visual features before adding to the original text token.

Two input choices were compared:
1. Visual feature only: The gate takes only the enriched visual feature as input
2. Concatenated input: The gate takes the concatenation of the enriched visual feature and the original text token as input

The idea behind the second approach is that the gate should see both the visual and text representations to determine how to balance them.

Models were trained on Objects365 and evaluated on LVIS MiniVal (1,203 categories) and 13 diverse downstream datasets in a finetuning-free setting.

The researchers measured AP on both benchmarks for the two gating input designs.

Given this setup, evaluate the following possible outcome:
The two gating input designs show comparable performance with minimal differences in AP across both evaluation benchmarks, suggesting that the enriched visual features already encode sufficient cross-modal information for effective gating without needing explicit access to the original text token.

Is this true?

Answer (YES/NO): NO